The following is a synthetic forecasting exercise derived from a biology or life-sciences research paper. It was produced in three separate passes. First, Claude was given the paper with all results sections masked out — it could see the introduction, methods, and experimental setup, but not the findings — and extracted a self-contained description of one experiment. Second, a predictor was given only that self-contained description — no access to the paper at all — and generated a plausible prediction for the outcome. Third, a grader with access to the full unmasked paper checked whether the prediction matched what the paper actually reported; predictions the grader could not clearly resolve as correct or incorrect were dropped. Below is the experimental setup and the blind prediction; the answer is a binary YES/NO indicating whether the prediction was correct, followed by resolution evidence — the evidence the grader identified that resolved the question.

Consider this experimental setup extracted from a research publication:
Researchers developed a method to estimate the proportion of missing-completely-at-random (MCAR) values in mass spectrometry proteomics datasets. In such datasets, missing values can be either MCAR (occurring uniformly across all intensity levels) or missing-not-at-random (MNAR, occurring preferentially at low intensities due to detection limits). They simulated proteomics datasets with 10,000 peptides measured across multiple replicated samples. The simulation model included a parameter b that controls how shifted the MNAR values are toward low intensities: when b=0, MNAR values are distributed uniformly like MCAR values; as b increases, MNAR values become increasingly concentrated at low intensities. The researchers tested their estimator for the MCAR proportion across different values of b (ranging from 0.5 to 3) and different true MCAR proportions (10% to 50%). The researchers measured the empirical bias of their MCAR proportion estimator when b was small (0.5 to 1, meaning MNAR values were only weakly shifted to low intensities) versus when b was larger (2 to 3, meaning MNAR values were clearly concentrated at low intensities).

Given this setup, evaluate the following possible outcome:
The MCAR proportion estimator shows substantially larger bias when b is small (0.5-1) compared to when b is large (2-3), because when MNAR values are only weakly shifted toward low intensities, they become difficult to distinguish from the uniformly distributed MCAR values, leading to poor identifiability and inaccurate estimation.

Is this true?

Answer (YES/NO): YES